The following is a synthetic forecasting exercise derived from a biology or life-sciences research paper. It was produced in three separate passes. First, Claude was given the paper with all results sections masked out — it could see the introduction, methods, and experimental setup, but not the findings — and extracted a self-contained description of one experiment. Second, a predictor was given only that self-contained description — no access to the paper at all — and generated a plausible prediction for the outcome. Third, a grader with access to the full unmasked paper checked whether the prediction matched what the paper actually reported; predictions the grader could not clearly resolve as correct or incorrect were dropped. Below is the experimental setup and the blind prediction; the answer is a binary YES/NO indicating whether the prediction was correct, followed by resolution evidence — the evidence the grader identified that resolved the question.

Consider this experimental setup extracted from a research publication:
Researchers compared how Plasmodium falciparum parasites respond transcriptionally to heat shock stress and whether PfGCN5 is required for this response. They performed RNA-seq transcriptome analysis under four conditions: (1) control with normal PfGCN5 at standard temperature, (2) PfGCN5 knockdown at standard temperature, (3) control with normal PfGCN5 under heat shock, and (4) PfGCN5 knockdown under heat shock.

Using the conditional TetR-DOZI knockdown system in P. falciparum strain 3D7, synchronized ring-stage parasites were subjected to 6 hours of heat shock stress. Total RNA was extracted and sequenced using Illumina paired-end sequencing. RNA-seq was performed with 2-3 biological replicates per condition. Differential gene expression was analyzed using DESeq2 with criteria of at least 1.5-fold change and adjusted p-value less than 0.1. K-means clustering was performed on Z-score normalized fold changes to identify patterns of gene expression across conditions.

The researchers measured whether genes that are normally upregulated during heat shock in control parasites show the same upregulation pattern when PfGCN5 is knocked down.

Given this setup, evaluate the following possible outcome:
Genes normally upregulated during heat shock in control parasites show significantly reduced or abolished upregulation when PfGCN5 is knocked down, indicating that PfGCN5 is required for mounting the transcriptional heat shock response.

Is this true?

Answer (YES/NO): YES